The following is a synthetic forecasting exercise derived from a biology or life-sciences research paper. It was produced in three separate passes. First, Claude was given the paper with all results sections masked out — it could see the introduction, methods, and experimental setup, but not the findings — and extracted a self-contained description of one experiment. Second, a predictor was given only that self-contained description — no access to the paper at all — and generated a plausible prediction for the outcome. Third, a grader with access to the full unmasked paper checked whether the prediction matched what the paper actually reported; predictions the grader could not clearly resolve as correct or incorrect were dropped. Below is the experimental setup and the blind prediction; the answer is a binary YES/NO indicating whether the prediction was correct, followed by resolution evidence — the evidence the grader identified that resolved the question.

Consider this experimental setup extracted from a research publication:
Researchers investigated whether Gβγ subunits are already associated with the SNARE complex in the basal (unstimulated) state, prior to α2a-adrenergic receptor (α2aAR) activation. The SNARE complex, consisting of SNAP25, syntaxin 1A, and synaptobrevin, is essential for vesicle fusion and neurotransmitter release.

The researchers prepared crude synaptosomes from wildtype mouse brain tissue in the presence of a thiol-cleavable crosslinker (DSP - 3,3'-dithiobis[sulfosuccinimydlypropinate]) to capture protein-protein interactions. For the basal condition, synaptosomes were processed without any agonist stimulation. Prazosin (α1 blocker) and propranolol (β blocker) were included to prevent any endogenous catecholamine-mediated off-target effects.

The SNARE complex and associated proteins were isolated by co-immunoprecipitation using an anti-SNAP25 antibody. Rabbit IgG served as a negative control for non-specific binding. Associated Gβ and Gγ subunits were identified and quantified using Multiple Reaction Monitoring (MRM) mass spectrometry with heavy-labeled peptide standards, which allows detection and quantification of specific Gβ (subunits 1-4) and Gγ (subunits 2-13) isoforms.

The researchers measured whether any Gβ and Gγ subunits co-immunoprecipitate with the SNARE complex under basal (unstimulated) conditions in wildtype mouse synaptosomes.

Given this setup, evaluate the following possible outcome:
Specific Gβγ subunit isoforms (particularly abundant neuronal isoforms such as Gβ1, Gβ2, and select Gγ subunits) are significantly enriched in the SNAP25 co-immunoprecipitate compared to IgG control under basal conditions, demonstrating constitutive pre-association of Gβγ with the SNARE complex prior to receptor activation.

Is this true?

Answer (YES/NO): NO